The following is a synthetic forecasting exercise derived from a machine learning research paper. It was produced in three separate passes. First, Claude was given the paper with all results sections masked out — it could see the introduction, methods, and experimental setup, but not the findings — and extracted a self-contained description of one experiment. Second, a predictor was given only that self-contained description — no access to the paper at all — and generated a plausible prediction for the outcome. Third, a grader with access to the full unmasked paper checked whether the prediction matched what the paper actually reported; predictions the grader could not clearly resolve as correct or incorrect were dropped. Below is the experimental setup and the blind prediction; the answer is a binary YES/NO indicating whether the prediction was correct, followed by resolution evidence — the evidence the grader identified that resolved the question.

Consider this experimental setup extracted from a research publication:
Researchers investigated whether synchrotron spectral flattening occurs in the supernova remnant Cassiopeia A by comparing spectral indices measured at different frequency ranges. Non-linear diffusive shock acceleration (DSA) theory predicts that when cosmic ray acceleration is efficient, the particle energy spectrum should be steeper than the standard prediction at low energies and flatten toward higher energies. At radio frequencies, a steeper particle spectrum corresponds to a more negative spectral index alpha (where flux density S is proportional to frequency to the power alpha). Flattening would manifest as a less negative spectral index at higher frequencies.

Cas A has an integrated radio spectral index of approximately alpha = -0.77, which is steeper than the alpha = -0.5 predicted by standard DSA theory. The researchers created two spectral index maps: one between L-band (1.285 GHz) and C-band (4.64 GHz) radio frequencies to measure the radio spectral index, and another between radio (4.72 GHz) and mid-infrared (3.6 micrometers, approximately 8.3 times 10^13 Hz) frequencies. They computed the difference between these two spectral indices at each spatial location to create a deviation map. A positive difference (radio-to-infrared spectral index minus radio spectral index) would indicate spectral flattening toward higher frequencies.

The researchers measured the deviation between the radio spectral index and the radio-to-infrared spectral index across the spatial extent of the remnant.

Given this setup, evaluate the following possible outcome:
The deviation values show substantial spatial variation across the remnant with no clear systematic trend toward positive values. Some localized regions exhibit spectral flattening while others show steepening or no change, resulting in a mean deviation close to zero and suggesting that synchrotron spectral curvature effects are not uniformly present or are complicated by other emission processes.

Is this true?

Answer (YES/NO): NO